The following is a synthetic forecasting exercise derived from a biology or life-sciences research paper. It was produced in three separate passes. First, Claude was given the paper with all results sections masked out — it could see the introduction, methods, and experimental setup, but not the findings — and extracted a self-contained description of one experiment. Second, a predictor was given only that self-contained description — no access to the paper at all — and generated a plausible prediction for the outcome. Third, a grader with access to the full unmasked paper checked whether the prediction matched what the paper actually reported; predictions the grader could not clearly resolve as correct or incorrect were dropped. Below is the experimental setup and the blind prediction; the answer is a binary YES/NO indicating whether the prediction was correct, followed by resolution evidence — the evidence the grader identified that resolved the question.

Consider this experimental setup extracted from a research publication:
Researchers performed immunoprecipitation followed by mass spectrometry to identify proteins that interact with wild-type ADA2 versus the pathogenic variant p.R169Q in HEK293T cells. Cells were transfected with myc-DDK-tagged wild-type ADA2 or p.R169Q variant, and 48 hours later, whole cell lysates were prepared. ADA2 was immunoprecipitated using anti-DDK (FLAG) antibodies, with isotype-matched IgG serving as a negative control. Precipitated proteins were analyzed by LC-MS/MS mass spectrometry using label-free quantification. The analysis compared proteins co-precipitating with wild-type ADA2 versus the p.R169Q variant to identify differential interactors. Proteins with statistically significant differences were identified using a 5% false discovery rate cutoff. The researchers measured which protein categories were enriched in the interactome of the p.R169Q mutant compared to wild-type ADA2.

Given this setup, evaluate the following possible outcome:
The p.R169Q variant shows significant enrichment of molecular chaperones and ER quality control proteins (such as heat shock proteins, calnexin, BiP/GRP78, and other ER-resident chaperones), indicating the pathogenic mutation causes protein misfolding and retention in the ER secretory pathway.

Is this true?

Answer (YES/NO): YES